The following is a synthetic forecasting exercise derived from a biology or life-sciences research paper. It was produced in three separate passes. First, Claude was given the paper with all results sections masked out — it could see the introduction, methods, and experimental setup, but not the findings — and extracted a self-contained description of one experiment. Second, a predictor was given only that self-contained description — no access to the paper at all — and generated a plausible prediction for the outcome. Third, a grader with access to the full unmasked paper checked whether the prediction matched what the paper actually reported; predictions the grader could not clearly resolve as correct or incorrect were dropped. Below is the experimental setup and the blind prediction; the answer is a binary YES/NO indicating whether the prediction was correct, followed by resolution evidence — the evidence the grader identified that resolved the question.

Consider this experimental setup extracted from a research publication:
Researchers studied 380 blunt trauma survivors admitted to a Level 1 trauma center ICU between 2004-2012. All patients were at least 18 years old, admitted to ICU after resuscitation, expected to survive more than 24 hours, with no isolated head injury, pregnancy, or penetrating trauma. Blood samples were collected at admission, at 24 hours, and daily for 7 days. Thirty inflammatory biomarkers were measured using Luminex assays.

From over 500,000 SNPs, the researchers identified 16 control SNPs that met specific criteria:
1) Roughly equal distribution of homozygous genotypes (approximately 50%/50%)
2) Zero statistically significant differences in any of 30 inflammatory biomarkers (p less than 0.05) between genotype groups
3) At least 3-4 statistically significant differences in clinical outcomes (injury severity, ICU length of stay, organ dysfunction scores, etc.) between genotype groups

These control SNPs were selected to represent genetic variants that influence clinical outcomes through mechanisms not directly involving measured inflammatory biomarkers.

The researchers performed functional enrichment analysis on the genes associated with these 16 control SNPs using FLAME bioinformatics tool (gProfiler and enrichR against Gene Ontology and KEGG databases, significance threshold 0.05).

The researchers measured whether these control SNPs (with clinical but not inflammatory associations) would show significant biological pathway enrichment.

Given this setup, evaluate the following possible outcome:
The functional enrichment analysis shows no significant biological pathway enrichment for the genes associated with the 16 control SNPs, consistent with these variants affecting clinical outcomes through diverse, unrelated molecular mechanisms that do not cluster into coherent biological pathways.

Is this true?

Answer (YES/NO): NO